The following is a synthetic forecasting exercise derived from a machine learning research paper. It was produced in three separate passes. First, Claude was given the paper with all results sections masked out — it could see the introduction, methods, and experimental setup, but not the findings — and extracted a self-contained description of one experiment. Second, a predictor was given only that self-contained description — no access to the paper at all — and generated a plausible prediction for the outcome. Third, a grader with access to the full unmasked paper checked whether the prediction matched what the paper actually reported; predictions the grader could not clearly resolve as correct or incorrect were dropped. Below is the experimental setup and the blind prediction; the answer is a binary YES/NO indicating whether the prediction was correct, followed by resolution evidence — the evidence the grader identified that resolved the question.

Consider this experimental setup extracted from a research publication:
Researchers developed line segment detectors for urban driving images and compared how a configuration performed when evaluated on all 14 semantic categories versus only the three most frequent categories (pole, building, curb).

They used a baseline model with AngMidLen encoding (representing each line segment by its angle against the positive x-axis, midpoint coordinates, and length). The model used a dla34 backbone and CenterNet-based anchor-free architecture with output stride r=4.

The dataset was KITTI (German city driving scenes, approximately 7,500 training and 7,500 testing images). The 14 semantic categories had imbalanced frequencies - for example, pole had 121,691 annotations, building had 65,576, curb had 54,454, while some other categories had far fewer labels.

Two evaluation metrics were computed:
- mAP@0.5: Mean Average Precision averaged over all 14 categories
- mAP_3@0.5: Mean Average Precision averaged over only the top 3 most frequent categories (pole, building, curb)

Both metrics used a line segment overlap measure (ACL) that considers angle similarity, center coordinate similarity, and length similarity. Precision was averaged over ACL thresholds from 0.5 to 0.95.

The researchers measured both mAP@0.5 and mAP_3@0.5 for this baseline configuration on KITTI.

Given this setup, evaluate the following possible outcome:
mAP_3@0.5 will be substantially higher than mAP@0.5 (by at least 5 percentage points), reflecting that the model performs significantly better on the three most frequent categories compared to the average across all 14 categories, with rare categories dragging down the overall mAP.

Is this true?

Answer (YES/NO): YES